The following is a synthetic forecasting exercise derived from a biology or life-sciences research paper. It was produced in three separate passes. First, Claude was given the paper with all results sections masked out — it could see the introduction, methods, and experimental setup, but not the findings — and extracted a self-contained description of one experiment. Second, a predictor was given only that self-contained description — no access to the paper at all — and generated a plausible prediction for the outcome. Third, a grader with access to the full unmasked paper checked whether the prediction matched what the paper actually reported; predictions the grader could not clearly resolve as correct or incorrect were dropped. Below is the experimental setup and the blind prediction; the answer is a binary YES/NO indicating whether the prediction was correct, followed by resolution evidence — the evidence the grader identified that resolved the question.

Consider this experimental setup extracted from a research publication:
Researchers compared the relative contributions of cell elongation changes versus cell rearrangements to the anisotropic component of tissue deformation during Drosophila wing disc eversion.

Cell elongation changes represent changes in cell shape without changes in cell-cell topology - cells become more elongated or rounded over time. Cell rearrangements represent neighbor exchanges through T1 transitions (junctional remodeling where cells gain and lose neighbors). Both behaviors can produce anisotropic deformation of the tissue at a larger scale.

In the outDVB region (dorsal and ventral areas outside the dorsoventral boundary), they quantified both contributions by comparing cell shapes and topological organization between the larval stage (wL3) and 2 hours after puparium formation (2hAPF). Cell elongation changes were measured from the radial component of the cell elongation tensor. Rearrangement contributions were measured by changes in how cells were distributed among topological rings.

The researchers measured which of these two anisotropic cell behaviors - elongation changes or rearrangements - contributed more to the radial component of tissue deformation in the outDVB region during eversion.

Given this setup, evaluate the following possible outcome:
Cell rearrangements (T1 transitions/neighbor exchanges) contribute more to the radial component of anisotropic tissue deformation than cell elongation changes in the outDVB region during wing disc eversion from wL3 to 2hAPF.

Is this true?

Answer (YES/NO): YES